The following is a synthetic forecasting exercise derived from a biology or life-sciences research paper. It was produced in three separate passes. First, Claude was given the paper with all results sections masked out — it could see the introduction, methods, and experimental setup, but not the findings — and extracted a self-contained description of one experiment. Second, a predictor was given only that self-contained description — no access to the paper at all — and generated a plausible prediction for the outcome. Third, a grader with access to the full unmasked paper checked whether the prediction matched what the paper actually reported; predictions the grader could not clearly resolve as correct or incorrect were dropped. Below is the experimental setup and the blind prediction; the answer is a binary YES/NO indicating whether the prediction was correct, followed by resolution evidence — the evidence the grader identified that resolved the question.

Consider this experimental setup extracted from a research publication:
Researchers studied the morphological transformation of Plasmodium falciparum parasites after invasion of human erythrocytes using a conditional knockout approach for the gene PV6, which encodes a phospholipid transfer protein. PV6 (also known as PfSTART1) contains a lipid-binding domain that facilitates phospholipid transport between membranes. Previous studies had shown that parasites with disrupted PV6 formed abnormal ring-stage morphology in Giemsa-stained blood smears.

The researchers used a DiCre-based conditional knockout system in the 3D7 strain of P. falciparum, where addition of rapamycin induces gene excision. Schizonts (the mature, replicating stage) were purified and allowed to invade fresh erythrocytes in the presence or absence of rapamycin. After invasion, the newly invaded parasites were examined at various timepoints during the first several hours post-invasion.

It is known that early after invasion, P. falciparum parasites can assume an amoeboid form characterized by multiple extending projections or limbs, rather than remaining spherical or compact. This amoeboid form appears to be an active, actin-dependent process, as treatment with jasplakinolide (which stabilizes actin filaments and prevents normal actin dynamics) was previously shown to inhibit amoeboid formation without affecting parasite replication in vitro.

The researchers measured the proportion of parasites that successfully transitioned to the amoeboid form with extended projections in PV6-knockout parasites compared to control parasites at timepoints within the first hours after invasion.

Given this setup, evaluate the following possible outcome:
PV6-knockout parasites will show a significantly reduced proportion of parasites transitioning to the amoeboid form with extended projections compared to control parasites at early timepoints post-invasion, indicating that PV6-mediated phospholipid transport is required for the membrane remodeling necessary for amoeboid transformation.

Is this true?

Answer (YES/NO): YES